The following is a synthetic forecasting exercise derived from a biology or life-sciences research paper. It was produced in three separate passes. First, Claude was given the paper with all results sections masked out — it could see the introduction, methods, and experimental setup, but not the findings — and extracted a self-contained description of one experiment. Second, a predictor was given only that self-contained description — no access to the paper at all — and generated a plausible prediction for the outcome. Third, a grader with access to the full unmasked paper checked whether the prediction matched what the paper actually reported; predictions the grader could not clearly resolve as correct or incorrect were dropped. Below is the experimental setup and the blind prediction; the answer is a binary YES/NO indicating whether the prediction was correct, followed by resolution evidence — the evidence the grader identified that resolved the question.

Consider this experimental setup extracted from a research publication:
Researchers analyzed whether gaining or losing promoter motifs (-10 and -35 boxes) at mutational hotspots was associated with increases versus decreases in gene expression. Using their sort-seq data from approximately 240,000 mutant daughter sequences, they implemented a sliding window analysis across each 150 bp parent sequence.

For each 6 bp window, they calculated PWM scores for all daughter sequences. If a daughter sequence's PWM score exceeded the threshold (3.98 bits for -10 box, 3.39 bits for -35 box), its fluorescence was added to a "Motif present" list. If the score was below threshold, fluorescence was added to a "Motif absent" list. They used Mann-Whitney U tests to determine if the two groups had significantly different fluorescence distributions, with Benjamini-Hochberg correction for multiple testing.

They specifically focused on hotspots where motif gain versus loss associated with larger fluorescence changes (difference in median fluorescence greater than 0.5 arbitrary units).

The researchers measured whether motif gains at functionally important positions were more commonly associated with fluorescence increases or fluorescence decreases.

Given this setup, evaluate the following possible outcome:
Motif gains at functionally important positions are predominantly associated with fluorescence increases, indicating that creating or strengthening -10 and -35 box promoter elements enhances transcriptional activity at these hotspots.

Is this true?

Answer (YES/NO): NO